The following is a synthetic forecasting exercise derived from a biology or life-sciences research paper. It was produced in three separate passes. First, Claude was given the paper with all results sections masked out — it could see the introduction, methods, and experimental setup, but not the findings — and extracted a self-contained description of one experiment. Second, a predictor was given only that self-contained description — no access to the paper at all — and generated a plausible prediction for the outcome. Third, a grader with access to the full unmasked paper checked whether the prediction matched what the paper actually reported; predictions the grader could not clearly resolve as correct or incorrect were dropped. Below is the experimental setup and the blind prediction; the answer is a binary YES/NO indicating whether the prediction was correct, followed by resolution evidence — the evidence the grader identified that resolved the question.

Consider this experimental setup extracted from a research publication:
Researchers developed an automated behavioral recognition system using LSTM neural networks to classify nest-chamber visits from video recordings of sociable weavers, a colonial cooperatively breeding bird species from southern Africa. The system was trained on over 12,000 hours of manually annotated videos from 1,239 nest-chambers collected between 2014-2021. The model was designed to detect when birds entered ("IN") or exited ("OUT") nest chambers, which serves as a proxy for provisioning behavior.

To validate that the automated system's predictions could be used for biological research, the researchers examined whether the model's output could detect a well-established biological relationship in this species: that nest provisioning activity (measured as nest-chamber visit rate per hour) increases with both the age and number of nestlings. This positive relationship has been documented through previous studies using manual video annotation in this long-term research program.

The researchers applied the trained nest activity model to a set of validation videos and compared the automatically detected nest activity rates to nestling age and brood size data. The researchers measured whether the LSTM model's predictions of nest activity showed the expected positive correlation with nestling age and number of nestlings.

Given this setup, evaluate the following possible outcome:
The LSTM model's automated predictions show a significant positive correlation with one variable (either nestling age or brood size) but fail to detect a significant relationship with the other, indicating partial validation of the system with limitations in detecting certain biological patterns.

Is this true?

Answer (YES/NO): NO